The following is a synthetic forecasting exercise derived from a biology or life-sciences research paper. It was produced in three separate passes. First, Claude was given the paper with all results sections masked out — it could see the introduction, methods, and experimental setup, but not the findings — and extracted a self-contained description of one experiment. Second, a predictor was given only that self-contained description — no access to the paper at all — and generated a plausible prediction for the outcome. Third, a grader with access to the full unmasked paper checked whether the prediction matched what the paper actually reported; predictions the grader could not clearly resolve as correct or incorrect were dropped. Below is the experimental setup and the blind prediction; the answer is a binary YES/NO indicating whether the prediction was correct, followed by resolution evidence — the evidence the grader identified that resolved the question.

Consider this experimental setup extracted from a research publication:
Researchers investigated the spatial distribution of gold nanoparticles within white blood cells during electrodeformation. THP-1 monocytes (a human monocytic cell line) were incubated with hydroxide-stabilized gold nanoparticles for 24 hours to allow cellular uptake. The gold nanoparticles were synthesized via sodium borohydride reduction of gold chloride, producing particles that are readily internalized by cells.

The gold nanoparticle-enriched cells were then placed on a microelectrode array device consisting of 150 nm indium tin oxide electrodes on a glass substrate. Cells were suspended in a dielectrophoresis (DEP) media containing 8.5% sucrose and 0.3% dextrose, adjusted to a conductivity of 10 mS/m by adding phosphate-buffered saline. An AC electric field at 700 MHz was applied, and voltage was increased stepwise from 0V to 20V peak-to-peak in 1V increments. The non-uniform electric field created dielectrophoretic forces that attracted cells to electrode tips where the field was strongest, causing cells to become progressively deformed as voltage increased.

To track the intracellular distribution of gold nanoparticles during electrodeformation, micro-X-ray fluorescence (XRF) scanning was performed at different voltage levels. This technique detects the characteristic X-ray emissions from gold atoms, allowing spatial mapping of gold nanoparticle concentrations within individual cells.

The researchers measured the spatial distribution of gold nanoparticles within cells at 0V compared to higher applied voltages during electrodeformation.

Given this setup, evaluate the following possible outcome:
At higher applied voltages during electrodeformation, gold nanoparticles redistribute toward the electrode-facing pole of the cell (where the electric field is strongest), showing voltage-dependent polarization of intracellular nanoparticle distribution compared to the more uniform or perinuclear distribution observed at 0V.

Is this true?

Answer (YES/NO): NO